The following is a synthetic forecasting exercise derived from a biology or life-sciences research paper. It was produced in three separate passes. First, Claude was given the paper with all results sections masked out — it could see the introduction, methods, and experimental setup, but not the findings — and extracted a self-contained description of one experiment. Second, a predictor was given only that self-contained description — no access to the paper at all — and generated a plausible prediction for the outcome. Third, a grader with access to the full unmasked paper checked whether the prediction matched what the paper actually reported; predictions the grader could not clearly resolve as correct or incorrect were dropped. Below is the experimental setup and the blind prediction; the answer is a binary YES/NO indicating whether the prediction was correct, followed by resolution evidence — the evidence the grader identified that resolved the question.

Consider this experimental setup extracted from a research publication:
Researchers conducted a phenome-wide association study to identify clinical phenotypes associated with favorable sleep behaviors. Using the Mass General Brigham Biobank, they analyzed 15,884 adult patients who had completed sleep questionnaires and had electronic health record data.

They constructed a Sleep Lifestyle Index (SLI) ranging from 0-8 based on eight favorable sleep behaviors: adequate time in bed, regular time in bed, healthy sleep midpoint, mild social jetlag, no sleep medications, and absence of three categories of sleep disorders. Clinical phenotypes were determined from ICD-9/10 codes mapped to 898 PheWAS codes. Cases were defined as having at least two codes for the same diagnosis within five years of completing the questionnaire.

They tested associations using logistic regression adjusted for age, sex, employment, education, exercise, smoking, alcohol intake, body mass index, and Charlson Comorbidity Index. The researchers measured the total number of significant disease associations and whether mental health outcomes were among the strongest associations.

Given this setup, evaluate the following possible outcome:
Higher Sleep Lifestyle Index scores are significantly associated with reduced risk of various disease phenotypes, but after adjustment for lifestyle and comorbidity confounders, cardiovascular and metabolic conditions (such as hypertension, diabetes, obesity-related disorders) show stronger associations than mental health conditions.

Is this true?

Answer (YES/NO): NO